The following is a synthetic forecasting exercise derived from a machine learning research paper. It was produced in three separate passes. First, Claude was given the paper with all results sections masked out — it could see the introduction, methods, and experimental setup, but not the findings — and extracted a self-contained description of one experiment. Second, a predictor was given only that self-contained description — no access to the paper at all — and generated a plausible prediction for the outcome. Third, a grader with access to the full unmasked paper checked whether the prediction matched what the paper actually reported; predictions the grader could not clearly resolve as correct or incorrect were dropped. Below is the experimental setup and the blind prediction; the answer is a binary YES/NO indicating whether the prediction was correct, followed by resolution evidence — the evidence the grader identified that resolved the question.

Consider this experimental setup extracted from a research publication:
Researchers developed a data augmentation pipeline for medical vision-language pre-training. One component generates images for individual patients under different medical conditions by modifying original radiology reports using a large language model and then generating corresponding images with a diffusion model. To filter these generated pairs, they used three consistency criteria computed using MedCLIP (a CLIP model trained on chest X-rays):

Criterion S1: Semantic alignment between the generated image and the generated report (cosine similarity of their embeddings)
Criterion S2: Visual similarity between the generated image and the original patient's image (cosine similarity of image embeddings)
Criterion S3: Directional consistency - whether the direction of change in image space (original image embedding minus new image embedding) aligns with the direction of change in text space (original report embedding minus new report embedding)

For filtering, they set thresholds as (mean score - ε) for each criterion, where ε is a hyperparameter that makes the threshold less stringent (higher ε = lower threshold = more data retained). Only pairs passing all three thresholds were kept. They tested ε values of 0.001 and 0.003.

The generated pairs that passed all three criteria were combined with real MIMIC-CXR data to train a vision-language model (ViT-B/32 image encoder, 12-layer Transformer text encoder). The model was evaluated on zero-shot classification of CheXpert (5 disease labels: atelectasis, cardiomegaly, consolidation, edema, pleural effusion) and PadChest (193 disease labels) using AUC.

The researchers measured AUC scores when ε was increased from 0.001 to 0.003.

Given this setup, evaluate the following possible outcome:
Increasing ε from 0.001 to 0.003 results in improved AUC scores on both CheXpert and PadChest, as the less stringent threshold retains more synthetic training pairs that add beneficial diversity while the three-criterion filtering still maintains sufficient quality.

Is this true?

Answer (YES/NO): YES